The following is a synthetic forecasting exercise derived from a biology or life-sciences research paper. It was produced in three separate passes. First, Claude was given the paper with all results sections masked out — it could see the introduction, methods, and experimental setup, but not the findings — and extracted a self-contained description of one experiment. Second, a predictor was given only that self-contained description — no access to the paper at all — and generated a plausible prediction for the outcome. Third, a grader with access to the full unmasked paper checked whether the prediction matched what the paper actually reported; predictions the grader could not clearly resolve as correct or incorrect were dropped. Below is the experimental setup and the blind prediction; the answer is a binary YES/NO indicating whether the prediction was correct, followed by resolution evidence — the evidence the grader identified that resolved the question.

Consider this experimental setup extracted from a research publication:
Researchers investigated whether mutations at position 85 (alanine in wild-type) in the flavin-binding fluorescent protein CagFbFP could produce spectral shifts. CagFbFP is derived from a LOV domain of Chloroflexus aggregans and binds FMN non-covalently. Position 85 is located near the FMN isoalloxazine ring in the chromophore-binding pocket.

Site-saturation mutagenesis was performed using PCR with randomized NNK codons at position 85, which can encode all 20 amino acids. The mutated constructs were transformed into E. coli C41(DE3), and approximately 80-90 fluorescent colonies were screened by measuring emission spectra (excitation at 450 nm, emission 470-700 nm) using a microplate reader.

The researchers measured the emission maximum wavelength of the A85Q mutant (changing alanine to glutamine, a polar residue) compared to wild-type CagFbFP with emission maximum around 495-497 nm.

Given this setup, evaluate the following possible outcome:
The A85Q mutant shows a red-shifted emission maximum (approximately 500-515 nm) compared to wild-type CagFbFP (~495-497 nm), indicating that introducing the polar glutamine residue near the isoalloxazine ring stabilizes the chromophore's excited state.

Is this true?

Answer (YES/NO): YES